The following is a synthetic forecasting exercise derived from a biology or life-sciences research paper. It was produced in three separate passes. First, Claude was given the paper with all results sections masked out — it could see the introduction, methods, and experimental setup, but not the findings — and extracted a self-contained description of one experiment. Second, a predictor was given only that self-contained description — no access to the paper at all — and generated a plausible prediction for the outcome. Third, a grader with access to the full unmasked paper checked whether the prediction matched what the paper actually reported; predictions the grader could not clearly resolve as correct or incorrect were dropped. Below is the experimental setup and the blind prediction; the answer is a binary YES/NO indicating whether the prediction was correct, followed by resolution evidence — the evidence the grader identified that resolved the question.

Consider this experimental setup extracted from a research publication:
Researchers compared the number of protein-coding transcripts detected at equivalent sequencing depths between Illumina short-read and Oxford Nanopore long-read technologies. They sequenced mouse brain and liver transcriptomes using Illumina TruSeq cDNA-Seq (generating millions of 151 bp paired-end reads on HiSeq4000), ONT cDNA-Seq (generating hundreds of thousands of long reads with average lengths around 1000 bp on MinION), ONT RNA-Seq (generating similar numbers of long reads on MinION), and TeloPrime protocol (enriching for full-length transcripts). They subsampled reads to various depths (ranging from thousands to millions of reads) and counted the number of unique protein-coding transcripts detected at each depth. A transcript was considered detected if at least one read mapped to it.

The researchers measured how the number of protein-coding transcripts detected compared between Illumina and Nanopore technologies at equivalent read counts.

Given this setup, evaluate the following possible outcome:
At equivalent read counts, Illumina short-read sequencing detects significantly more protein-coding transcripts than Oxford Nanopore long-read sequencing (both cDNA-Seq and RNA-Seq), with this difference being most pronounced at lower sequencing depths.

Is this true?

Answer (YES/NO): NO